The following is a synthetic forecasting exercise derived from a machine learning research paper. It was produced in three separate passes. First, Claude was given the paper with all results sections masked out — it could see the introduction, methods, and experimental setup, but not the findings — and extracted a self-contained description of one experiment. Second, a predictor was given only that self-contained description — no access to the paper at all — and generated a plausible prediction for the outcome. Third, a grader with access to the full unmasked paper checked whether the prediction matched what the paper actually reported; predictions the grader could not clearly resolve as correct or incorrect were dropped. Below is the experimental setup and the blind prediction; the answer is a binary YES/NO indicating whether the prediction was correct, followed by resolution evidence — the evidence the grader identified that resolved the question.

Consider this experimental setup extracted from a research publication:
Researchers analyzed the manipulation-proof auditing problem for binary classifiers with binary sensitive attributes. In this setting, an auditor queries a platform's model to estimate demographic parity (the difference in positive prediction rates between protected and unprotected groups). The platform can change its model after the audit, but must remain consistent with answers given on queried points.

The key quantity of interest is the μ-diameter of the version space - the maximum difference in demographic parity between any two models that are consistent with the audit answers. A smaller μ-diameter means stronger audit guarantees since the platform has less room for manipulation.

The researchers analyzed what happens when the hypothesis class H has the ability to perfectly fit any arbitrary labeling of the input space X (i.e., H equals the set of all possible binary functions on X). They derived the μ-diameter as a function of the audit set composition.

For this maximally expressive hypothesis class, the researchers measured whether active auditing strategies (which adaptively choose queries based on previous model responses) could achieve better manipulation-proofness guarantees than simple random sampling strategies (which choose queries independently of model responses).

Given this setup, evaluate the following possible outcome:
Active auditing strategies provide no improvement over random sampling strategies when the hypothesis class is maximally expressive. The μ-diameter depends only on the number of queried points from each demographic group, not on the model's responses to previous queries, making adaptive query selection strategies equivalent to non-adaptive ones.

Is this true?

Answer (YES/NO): YES